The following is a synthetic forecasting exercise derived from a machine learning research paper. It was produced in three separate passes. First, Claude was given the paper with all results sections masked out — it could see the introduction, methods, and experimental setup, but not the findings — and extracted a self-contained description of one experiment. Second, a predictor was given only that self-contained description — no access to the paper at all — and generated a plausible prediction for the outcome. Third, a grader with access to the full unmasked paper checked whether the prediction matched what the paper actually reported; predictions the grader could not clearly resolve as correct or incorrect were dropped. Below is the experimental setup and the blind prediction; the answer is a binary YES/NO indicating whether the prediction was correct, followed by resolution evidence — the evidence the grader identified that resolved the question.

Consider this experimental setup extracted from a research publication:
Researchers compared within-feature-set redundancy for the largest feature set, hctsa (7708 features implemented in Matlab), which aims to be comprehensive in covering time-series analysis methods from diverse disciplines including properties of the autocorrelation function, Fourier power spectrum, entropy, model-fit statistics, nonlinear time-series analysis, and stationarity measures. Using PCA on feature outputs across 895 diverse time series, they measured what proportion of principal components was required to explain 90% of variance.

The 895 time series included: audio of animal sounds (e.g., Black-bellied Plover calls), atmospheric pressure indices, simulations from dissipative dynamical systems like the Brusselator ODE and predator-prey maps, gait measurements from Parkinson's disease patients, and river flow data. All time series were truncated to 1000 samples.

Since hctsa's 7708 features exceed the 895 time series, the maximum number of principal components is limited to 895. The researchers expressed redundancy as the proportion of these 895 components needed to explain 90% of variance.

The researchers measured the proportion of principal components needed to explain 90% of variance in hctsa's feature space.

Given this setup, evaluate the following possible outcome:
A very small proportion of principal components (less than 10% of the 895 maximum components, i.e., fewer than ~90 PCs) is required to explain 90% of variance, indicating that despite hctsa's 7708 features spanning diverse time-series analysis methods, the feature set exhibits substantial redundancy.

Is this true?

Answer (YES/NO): NO